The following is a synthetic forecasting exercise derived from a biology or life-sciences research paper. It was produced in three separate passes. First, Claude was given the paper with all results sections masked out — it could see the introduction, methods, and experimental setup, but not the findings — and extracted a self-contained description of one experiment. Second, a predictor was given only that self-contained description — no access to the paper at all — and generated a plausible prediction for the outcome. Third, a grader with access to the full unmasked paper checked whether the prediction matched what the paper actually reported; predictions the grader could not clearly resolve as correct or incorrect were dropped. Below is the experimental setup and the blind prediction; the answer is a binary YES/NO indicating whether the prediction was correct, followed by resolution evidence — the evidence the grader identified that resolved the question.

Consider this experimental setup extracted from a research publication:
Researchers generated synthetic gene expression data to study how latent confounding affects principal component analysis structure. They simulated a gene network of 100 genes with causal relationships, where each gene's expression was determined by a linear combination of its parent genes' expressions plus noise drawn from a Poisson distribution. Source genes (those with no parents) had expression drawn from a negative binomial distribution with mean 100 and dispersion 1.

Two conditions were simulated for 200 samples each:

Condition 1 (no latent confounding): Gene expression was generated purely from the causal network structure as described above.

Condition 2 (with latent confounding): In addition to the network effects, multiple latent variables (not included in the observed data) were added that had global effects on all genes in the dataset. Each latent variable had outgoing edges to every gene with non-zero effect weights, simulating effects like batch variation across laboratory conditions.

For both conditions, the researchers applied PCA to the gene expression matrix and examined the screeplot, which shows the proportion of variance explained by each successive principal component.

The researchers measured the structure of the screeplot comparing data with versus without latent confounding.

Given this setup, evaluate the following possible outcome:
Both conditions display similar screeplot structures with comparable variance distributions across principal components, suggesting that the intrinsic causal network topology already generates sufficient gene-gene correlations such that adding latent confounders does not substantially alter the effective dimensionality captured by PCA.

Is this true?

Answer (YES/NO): NO